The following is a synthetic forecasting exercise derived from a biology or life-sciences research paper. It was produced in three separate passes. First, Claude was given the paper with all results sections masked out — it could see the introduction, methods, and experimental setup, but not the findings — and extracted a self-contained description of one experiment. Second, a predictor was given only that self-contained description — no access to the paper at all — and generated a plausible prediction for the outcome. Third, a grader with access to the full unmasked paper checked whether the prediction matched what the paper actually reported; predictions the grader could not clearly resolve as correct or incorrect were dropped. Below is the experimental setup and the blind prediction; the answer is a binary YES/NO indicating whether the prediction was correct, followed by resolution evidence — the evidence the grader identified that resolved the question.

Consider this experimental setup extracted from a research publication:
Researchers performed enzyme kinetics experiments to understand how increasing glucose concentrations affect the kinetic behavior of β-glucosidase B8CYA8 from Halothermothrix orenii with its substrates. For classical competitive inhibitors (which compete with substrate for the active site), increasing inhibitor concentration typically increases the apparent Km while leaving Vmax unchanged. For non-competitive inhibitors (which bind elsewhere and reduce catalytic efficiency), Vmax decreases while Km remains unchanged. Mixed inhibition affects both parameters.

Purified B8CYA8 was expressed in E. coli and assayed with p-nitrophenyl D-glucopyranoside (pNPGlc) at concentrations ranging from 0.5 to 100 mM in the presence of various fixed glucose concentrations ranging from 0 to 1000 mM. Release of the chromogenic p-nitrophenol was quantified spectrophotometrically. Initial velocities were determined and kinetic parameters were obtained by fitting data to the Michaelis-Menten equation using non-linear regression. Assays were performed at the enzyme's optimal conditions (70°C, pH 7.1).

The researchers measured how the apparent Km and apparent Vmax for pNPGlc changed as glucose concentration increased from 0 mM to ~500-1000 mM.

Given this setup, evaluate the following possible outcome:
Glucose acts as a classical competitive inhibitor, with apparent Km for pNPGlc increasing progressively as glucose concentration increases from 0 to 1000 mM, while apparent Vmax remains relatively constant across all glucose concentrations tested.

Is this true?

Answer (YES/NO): NO